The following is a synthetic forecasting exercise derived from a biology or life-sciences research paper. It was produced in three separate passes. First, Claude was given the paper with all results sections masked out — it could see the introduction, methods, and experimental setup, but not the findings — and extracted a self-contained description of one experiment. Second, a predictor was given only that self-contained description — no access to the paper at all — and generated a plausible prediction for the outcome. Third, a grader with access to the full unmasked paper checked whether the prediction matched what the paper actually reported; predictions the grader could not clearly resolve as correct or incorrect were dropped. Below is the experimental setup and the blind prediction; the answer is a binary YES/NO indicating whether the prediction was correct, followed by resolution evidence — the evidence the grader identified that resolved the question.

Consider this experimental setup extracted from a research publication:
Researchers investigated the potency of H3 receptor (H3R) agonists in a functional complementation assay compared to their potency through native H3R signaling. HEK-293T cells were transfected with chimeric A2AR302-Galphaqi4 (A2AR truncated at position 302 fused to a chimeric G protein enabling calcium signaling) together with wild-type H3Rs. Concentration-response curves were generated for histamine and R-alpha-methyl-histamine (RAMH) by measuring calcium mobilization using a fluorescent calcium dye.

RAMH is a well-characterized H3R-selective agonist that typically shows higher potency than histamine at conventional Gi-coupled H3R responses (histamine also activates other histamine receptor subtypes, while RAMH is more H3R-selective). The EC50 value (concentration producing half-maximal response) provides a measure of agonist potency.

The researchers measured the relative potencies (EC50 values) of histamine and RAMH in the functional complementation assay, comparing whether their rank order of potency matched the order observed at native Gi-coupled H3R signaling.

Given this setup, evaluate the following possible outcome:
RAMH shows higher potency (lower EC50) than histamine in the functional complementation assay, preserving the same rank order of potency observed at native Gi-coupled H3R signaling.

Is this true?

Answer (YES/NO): NO